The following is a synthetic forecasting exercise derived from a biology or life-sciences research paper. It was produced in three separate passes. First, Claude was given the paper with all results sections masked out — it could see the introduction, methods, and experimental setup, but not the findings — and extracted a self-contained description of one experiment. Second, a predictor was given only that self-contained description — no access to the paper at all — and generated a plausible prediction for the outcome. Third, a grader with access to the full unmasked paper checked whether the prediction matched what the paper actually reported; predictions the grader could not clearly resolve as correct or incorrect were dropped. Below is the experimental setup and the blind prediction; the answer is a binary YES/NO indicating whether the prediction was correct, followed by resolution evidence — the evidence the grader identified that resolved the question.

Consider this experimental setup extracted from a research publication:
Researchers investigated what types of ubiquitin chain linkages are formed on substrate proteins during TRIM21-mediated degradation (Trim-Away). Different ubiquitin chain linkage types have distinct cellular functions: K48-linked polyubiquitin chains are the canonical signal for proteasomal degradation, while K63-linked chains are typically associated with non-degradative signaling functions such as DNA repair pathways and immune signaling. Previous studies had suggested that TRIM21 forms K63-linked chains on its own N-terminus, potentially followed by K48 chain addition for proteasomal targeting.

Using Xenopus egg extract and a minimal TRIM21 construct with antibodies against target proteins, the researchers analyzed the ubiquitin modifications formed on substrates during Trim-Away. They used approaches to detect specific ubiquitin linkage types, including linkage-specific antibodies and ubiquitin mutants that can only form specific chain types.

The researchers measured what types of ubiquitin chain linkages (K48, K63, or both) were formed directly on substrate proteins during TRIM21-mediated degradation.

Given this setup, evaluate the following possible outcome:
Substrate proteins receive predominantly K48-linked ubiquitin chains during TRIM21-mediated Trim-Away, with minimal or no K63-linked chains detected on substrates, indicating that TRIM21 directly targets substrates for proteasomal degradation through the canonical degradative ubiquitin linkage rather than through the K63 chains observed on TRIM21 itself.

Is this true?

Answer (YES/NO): NO